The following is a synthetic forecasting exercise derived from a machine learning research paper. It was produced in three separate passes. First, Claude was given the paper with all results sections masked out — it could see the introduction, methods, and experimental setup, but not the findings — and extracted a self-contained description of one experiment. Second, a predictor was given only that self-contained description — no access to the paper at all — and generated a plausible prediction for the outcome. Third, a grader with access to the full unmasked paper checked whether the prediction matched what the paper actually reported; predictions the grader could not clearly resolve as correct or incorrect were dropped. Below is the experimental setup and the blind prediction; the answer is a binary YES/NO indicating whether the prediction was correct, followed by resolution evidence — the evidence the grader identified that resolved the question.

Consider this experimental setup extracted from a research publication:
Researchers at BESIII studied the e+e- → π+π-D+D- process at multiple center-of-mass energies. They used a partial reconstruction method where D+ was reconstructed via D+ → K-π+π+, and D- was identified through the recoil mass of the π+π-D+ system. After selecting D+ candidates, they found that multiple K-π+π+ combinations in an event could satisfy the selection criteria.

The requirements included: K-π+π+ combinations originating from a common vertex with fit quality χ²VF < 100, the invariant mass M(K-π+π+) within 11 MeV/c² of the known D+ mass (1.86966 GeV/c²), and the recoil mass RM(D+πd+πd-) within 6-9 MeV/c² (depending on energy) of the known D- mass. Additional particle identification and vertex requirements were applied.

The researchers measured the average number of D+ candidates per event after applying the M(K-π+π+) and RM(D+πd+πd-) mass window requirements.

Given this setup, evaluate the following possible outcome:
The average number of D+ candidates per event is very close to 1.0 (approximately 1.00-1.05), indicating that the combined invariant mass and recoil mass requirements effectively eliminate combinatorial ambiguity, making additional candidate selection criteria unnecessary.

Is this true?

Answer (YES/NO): NO